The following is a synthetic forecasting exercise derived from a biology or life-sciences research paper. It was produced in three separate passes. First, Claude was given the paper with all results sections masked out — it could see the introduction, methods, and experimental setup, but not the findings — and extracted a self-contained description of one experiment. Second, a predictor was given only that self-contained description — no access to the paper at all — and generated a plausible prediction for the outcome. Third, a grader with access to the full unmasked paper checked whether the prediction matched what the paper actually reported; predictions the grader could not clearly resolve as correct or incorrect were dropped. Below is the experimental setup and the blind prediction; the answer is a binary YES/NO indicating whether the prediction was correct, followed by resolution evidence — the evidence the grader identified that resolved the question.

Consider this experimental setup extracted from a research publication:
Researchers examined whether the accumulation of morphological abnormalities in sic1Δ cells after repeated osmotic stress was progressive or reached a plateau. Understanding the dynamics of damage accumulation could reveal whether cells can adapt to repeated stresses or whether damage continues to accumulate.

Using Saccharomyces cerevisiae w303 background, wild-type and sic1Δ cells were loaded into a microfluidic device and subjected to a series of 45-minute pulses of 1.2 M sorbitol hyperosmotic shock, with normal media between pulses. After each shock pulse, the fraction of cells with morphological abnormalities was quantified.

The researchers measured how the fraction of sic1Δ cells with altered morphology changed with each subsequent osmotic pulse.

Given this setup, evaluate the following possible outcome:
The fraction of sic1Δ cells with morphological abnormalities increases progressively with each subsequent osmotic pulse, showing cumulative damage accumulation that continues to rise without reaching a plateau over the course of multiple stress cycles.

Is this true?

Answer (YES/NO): YES